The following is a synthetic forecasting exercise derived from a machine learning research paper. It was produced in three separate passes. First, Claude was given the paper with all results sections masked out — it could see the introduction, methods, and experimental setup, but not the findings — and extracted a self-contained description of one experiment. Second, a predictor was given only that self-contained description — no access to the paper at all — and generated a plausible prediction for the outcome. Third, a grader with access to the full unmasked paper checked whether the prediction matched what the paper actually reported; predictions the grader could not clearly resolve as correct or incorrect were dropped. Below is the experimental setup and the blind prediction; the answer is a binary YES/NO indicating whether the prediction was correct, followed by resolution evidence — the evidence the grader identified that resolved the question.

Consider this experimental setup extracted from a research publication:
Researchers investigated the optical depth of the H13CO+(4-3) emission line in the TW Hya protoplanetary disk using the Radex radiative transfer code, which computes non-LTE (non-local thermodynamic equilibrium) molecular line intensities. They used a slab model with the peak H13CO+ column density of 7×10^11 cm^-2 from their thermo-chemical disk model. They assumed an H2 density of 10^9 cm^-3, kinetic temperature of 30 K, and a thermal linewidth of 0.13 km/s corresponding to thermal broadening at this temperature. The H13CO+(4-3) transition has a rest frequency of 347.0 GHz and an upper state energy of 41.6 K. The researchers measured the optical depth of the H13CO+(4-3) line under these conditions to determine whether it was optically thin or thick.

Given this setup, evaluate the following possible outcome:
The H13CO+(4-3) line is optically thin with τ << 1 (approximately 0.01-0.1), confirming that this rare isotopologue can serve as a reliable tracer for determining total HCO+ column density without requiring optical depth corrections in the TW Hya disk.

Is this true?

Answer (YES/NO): NO